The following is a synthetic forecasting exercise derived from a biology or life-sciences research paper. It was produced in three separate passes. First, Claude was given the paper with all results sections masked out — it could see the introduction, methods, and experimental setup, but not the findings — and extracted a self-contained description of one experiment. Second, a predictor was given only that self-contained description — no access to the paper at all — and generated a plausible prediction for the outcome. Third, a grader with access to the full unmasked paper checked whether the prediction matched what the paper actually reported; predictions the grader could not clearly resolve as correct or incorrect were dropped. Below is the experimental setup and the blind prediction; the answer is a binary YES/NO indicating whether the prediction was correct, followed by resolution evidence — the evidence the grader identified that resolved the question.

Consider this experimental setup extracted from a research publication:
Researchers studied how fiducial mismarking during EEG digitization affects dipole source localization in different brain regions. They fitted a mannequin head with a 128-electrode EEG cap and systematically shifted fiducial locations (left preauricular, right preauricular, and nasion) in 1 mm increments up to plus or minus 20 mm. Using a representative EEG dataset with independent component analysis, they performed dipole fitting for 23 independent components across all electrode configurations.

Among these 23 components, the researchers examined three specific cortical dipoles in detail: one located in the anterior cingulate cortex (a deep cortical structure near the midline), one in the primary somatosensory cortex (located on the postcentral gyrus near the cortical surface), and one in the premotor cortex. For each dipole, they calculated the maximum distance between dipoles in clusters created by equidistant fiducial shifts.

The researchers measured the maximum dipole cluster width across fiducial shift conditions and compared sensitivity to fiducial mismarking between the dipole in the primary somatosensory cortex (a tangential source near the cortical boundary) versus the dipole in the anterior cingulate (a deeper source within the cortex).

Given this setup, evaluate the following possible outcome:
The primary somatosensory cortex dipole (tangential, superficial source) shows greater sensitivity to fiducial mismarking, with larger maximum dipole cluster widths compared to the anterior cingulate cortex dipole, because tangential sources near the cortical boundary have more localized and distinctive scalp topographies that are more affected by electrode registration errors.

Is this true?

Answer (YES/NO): YES